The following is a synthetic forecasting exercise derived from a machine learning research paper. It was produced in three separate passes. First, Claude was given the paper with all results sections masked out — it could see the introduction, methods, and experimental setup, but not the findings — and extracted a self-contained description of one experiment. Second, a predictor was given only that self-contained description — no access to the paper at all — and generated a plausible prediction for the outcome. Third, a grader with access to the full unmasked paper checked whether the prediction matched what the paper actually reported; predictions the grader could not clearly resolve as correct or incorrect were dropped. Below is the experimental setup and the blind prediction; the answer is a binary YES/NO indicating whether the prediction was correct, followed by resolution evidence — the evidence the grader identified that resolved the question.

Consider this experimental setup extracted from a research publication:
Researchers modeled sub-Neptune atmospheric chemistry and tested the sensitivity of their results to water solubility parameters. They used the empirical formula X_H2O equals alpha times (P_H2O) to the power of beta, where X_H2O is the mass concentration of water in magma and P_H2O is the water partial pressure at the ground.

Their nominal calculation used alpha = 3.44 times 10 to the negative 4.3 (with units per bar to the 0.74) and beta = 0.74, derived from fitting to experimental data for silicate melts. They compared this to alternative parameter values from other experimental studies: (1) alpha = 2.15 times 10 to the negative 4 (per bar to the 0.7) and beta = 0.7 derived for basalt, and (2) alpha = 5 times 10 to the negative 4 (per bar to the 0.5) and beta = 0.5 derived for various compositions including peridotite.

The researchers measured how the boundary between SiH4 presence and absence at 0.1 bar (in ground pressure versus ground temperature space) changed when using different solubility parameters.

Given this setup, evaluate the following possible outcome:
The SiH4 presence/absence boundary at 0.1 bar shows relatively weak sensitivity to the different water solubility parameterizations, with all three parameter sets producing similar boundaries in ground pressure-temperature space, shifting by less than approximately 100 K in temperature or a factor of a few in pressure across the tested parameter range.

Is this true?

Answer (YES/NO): YES